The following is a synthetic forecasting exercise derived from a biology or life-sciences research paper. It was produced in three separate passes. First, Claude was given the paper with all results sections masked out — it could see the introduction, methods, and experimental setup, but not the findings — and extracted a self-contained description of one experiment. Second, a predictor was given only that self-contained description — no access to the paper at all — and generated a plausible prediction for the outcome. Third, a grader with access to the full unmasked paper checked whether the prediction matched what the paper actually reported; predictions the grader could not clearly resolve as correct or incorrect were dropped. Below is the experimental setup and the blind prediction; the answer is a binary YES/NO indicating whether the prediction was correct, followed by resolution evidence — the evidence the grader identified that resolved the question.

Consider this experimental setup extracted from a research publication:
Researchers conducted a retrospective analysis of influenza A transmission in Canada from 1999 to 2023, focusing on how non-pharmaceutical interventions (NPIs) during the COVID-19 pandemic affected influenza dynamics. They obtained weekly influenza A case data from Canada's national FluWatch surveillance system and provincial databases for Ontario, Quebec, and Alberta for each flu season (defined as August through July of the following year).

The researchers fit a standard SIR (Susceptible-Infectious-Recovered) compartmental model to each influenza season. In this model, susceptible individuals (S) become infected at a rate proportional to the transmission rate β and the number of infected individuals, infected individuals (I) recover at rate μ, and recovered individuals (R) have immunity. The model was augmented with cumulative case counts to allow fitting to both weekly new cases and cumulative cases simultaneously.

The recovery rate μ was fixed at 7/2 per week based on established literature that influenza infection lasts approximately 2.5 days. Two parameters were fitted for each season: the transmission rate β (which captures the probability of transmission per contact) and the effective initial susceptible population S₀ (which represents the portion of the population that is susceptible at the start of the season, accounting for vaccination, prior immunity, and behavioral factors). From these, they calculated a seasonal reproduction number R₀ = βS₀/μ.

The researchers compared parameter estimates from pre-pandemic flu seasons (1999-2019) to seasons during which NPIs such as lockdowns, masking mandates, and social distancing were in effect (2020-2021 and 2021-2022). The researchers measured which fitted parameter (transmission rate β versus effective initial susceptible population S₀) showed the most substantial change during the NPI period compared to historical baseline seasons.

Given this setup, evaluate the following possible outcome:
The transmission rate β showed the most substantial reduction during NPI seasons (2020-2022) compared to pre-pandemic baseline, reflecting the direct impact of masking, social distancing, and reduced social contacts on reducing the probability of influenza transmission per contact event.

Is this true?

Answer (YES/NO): NO